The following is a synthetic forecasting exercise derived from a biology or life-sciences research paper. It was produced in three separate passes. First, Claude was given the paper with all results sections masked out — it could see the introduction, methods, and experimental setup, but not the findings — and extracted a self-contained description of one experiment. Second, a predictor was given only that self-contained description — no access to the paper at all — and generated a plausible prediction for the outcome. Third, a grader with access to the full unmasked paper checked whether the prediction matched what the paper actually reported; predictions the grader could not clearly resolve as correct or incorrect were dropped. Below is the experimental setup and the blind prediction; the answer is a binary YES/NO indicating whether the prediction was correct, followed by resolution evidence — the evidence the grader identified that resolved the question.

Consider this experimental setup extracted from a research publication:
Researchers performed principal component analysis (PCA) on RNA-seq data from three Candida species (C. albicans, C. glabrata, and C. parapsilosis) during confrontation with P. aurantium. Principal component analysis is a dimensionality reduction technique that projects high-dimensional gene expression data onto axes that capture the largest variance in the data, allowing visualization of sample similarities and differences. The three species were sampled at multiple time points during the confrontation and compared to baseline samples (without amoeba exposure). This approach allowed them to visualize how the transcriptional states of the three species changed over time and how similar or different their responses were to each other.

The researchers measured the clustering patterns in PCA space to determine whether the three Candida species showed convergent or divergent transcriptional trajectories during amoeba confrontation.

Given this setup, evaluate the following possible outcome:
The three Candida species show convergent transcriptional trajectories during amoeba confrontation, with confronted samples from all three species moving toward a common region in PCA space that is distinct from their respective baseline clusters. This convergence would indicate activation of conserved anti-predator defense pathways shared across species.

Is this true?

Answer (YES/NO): NO